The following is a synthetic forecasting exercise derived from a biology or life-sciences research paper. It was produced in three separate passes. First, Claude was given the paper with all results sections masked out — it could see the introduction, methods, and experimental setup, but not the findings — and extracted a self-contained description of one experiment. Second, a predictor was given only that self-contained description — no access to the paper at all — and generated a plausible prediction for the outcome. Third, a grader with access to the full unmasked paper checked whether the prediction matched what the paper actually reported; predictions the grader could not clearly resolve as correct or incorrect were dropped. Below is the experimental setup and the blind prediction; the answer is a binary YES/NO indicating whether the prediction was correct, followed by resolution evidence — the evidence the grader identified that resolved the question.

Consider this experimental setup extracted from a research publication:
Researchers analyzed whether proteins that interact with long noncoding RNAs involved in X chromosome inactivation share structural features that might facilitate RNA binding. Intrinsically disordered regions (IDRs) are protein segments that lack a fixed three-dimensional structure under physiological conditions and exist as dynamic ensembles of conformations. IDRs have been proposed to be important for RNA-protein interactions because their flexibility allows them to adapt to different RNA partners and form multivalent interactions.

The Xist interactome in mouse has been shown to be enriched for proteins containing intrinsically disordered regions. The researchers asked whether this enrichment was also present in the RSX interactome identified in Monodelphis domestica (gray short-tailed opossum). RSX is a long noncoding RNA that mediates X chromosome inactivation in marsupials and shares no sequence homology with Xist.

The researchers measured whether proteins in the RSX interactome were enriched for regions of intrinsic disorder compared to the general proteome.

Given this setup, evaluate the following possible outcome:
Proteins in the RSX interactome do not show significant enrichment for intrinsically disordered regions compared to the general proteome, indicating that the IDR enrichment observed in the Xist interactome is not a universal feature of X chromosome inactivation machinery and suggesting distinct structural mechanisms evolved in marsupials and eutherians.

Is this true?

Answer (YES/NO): NO